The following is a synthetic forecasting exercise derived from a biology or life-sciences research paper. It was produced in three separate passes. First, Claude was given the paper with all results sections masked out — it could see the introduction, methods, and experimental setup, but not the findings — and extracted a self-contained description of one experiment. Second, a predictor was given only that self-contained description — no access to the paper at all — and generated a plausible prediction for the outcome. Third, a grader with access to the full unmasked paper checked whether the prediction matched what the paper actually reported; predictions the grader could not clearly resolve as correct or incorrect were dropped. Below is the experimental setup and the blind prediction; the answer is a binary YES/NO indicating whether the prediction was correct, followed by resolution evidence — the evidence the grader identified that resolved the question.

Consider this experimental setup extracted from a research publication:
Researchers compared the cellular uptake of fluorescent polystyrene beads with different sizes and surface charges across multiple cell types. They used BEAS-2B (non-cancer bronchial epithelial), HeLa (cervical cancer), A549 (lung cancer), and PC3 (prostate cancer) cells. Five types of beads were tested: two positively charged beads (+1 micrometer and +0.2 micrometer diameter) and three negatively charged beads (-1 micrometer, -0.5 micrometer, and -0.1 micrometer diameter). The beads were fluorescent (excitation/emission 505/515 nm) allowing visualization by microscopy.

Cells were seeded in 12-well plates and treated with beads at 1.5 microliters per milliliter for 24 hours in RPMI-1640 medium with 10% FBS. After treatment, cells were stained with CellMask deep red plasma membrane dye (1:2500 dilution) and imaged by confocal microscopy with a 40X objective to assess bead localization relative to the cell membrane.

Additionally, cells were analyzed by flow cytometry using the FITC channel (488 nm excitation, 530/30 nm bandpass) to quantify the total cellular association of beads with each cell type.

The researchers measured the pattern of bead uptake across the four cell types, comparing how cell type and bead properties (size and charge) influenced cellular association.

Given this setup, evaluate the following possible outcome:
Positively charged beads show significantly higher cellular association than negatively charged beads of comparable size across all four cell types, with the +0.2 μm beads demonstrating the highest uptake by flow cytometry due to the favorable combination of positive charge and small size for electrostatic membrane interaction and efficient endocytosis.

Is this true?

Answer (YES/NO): NO